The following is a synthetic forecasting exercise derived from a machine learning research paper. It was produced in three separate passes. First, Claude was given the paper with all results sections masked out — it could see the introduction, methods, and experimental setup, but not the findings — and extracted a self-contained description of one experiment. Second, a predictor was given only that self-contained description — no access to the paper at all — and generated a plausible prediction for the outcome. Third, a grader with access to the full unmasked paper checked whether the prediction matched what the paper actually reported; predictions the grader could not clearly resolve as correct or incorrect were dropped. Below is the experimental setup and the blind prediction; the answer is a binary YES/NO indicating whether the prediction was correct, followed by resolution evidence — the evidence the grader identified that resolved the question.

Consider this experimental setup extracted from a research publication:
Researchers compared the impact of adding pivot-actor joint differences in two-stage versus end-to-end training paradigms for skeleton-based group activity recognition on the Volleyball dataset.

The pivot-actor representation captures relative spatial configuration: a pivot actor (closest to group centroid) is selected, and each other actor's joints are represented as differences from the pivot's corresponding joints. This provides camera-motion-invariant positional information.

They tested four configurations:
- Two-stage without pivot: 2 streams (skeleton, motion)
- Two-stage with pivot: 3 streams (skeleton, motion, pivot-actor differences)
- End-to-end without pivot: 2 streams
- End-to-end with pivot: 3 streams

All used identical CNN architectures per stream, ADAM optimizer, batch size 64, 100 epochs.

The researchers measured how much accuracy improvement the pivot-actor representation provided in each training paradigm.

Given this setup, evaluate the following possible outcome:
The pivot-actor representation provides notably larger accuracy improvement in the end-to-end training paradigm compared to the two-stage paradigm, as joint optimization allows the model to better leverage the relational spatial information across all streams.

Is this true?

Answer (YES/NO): YES